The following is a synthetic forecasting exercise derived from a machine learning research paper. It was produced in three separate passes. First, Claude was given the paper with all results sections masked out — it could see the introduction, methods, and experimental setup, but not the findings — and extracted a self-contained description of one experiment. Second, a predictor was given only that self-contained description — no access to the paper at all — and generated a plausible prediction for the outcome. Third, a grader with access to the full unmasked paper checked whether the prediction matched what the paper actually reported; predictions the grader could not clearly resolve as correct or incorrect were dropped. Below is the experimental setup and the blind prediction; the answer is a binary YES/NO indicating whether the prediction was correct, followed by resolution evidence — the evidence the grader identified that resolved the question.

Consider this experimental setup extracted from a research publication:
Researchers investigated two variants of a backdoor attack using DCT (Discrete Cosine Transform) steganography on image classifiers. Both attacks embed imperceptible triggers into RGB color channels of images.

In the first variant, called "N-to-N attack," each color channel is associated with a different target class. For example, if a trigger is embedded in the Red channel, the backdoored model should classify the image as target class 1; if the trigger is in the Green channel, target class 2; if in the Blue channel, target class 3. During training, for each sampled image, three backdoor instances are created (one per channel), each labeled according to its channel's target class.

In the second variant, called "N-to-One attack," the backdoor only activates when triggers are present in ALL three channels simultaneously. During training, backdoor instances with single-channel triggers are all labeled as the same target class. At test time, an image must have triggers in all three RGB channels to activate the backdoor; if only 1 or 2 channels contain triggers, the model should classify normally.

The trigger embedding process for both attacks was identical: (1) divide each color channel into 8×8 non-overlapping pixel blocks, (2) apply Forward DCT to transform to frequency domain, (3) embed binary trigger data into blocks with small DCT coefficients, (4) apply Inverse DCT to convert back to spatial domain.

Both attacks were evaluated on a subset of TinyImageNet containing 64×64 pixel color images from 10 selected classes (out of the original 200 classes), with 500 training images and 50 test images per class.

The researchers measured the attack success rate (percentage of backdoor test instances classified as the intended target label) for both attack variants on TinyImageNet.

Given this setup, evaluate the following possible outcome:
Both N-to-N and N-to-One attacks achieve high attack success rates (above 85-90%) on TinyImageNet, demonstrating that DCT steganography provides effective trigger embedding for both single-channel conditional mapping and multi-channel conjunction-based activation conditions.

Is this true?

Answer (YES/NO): YES